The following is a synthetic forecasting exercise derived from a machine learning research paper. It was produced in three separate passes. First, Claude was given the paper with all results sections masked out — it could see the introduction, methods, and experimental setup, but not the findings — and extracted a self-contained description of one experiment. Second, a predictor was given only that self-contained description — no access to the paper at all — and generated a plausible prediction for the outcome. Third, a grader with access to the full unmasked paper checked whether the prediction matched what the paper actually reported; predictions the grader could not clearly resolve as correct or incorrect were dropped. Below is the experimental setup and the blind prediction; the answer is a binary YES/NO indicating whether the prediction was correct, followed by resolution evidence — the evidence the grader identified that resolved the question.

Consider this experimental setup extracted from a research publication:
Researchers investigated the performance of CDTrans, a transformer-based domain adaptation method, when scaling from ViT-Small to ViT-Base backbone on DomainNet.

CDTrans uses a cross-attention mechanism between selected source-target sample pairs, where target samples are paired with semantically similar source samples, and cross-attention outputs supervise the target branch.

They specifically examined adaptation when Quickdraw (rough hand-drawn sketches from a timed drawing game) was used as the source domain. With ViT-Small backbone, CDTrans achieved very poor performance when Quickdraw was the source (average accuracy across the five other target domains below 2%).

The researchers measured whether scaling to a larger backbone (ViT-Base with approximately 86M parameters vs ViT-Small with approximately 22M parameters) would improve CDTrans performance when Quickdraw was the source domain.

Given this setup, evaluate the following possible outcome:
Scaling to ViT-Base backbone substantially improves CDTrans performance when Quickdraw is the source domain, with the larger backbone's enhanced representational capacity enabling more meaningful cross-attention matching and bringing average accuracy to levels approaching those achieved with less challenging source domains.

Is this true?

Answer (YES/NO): NO